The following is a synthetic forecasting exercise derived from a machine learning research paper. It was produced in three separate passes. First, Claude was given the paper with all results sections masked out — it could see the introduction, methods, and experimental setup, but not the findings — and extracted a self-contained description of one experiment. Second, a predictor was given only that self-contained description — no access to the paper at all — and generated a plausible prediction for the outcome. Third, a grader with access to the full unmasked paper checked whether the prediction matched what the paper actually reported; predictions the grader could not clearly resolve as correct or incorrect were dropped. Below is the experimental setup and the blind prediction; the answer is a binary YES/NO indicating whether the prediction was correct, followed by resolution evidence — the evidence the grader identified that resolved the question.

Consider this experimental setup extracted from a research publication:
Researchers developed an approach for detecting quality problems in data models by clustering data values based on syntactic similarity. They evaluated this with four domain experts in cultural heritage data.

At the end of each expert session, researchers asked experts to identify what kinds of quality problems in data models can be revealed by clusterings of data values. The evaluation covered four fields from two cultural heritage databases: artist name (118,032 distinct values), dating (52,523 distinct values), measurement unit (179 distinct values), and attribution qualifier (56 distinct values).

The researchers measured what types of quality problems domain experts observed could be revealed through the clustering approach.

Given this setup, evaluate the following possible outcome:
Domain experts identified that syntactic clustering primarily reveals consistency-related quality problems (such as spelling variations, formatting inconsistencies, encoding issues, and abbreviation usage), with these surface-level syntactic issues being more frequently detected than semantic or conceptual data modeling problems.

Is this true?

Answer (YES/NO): NO